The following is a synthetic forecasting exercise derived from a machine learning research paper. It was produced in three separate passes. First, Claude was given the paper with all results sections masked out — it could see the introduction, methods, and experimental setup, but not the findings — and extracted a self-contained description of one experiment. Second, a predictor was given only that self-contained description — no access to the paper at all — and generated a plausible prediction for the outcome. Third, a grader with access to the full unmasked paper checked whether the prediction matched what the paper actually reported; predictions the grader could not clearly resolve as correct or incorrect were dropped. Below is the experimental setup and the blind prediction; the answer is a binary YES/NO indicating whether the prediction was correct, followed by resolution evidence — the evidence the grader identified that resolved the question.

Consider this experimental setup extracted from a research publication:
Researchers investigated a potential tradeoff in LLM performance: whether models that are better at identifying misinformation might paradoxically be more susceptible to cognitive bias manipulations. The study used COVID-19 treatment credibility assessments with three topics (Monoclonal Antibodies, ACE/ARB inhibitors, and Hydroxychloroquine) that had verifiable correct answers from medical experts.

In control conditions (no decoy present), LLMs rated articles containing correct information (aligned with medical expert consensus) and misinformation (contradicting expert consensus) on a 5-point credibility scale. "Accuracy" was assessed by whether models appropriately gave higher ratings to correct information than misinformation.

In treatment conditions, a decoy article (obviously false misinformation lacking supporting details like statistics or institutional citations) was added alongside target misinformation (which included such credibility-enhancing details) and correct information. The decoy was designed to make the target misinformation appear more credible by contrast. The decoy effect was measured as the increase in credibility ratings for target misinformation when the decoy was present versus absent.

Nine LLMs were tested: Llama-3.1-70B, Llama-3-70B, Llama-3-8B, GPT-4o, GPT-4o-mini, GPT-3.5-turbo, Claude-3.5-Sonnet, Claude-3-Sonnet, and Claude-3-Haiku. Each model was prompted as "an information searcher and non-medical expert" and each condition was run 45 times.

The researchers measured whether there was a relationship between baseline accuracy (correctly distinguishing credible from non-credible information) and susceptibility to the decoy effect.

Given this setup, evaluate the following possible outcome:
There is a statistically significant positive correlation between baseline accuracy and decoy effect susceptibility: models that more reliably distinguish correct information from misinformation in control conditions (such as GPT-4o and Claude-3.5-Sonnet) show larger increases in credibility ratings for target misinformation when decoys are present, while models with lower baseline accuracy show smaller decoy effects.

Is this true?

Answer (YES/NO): NO